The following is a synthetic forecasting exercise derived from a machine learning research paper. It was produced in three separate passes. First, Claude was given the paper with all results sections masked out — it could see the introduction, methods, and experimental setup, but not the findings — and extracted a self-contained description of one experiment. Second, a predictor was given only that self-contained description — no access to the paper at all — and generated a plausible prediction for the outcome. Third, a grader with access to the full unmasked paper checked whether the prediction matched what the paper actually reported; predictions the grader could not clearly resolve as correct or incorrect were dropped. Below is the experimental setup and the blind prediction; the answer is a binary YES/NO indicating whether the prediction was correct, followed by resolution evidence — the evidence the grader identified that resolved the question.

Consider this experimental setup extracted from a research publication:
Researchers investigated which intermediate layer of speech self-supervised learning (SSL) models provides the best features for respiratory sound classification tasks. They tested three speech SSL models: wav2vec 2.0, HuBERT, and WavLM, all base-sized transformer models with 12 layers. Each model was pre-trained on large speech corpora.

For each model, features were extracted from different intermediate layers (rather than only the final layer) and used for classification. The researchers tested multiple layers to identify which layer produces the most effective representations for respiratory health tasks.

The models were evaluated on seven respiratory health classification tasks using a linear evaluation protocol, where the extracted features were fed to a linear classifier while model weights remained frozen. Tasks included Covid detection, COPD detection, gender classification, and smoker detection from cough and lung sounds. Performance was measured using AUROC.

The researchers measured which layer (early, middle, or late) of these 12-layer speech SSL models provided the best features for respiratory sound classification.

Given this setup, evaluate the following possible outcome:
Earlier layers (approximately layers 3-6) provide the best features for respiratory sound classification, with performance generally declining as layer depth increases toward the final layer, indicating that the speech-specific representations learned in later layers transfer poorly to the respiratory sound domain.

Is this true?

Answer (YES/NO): NO